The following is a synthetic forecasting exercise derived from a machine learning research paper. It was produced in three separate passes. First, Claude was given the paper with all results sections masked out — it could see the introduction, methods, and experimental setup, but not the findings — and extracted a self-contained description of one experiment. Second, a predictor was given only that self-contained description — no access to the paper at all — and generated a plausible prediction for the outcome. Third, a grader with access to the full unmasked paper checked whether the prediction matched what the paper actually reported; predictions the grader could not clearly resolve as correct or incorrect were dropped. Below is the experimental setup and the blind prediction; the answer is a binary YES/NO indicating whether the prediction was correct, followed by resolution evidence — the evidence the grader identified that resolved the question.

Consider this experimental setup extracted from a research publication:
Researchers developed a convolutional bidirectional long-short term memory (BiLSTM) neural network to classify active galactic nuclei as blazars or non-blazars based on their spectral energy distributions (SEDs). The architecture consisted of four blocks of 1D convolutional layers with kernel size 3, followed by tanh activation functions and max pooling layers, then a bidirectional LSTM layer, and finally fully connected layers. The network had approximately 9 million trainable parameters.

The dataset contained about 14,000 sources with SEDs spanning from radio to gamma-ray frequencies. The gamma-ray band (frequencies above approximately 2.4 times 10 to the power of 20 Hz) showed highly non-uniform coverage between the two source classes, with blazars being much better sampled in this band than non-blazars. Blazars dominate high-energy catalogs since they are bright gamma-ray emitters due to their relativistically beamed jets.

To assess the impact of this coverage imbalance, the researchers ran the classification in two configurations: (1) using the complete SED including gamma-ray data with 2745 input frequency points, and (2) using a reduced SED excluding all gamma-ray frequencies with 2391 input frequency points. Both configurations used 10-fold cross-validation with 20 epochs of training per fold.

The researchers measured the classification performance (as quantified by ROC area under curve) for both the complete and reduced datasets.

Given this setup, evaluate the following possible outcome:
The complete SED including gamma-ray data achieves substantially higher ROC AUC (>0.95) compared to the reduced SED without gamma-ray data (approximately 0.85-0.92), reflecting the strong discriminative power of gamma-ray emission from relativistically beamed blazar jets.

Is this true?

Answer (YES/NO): NO